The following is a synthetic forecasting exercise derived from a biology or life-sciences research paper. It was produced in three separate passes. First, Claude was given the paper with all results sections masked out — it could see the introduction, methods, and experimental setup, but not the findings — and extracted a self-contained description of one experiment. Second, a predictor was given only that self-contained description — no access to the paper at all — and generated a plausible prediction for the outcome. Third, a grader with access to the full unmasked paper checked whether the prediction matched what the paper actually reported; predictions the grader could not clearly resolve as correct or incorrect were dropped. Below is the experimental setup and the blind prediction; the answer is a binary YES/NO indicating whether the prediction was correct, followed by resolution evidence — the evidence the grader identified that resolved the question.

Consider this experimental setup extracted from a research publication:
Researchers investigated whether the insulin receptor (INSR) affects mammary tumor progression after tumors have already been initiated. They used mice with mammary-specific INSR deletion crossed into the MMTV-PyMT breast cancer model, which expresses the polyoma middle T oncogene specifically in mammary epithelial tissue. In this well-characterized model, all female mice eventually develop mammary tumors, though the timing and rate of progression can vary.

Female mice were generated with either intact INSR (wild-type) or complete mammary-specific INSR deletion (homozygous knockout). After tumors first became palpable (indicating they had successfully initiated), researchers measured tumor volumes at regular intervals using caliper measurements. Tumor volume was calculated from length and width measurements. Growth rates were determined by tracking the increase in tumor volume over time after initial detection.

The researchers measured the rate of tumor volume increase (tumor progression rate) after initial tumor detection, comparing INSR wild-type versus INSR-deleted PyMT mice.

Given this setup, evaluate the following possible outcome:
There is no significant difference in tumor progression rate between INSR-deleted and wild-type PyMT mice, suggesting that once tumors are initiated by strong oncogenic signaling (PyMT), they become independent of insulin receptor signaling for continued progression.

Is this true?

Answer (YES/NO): YES